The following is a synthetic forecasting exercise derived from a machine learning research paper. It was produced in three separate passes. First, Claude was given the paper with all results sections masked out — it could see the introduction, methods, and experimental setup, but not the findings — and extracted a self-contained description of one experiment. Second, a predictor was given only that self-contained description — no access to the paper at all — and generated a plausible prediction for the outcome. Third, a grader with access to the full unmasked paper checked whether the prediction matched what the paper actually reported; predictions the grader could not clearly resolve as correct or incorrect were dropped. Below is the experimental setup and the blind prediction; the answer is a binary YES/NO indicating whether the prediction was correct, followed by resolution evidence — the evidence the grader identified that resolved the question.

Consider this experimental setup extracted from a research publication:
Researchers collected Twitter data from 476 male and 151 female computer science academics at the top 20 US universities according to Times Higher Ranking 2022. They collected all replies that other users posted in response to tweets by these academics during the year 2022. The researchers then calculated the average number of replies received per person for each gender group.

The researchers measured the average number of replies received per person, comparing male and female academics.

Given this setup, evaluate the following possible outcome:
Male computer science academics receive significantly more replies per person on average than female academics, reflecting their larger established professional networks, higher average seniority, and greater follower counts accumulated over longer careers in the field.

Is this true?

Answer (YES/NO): YES